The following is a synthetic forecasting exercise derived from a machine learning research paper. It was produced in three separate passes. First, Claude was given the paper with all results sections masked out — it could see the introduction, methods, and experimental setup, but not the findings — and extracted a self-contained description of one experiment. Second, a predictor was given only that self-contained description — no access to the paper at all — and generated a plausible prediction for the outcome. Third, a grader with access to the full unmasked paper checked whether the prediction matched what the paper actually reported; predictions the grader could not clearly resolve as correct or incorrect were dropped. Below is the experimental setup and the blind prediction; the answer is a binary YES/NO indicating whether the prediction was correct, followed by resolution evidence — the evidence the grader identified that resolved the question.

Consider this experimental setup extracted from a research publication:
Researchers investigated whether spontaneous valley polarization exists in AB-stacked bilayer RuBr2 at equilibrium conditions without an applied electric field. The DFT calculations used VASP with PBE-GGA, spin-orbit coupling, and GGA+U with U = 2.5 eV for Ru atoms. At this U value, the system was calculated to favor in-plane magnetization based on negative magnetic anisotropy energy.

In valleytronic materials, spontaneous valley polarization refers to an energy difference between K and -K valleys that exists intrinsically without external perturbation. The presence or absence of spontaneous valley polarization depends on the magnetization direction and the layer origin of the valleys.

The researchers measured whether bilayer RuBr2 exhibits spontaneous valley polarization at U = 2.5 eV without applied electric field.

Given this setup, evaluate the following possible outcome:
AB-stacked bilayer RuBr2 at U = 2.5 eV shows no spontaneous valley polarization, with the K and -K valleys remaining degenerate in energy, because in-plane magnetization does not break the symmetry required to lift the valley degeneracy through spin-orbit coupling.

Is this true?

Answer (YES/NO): YES